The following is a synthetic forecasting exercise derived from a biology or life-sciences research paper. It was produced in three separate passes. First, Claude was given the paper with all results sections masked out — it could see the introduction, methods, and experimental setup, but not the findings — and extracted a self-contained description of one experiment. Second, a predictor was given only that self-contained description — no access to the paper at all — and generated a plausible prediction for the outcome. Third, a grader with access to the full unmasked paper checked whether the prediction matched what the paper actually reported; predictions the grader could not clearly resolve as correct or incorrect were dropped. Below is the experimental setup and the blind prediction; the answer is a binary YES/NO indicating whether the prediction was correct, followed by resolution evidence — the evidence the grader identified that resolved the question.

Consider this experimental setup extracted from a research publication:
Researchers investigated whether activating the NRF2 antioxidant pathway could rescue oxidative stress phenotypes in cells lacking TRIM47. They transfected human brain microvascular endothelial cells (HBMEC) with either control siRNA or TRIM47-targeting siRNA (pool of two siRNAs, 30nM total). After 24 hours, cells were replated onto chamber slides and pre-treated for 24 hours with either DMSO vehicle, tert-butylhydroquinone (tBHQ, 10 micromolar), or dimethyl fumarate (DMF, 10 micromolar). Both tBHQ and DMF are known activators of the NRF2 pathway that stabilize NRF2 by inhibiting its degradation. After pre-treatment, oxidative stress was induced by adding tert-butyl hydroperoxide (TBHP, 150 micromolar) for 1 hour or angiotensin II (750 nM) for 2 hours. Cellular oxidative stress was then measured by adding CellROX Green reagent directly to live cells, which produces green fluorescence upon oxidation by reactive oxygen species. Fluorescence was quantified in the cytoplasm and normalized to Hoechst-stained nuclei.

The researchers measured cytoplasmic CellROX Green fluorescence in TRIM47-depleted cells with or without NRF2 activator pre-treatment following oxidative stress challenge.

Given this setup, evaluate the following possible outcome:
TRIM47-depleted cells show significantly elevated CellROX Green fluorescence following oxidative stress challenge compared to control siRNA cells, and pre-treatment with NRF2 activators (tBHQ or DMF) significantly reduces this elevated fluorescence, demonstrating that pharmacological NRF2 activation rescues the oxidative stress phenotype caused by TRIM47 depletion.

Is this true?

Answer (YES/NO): YES